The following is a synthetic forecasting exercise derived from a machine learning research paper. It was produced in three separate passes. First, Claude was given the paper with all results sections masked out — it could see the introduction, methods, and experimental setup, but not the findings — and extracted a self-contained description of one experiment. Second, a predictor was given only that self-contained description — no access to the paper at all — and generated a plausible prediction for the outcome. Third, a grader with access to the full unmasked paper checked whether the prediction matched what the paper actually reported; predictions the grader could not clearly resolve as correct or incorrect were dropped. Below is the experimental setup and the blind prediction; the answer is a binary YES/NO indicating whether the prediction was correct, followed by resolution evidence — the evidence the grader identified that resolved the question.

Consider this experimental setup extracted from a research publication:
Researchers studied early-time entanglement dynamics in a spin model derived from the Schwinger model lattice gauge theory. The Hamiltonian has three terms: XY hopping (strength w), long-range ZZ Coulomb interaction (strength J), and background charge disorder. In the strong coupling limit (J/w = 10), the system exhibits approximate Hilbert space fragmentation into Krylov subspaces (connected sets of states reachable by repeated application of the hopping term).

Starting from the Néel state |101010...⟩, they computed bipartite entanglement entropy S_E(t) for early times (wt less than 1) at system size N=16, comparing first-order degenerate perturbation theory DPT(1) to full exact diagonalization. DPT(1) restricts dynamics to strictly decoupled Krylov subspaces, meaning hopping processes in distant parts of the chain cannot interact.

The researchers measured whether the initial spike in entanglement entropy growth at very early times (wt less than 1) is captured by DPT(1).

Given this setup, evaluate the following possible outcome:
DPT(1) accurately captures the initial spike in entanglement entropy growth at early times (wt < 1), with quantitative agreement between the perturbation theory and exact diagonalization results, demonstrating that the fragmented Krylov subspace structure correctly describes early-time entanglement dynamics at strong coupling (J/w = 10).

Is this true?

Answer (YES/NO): YES